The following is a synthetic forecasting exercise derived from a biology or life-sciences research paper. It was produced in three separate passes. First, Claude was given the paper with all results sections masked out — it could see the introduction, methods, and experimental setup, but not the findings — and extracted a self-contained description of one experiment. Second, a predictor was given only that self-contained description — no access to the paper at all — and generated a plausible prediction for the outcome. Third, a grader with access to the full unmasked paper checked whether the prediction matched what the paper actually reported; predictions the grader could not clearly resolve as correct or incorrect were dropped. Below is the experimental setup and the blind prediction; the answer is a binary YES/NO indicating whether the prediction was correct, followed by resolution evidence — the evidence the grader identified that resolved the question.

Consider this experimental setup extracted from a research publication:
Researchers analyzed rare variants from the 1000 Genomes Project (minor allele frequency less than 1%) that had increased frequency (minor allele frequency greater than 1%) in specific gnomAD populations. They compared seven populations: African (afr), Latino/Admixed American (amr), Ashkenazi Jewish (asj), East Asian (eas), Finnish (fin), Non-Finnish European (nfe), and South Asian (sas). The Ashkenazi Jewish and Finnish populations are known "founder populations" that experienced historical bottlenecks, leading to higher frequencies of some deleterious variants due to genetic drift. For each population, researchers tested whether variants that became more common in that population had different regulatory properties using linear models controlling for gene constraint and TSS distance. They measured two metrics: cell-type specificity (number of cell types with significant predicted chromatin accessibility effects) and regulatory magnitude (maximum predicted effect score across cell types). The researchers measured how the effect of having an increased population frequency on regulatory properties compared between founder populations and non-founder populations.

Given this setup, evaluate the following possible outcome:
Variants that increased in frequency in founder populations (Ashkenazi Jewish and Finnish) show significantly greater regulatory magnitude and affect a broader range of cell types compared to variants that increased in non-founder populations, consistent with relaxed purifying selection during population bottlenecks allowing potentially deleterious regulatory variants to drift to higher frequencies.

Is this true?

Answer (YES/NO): YES